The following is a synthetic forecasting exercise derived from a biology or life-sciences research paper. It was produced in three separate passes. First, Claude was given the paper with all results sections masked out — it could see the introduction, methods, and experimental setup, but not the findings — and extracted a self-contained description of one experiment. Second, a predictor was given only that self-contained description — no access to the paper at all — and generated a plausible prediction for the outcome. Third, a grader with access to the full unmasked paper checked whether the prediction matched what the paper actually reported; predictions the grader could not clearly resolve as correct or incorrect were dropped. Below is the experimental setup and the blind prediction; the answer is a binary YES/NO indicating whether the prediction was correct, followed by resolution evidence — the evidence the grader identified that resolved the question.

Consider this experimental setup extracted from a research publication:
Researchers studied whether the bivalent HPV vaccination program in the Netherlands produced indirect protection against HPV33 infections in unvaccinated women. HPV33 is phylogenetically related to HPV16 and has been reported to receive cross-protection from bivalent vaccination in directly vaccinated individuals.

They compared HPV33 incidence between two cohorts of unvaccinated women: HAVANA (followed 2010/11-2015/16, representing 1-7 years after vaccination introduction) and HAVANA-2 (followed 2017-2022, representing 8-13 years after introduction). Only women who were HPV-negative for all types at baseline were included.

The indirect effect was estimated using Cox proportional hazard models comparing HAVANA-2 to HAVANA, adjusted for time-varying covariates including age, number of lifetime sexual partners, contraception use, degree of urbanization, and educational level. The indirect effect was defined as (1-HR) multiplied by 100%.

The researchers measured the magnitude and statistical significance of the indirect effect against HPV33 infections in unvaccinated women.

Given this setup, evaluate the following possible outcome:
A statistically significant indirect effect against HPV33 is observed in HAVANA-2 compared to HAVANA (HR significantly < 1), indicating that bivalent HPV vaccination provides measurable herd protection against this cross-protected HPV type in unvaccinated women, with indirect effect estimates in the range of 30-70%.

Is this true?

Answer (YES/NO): NO